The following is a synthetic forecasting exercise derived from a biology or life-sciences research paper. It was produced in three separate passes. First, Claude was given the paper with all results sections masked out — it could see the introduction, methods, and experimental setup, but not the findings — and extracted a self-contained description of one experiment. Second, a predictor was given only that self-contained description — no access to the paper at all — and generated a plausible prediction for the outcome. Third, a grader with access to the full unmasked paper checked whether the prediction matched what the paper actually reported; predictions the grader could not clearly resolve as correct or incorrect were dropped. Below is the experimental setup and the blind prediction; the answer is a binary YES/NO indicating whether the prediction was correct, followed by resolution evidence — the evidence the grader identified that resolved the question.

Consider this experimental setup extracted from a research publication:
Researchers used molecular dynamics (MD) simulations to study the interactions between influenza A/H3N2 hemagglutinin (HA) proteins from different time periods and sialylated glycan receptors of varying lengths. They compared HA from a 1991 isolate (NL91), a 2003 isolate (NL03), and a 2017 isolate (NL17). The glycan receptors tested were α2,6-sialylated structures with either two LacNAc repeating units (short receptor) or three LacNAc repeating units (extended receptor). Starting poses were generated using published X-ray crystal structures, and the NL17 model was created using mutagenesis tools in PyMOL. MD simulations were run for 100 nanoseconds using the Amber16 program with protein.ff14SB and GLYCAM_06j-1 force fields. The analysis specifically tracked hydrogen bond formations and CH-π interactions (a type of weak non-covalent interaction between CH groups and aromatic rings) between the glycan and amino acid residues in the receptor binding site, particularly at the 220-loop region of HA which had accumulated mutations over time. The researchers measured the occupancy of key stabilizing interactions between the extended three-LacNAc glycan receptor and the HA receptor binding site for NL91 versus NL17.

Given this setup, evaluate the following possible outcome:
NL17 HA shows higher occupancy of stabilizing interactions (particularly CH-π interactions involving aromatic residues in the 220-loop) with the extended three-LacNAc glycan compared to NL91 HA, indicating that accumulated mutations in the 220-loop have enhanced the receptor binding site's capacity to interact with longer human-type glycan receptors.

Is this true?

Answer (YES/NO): NO